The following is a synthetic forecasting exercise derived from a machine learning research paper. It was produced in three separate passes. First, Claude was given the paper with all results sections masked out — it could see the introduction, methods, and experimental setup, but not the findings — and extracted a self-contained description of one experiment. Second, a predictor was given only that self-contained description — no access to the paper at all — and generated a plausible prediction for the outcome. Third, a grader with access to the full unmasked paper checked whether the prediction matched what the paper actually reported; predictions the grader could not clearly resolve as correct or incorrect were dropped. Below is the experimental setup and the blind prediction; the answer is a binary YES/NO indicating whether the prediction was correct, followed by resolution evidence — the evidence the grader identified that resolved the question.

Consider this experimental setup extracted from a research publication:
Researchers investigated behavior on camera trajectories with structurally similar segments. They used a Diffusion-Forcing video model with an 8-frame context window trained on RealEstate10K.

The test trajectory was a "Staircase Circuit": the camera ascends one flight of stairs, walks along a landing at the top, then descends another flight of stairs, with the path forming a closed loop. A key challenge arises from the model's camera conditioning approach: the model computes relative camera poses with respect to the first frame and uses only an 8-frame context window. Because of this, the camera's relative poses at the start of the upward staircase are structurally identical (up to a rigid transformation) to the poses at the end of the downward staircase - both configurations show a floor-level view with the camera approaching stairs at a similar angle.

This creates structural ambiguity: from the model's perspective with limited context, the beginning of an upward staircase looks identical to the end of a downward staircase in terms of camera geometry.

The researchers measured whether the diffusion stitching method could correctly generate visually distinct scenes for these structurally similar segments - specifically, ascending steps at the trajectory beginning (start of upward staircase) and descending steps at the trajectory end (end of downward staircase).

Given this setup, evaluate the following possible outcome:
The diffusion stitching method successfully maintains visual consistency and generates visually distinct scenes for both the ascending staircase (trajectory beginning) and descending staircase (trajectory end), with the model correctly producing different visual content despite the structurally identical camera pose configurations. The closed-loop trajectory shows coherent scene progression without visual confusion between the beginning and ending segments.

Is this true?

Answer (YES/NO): NO